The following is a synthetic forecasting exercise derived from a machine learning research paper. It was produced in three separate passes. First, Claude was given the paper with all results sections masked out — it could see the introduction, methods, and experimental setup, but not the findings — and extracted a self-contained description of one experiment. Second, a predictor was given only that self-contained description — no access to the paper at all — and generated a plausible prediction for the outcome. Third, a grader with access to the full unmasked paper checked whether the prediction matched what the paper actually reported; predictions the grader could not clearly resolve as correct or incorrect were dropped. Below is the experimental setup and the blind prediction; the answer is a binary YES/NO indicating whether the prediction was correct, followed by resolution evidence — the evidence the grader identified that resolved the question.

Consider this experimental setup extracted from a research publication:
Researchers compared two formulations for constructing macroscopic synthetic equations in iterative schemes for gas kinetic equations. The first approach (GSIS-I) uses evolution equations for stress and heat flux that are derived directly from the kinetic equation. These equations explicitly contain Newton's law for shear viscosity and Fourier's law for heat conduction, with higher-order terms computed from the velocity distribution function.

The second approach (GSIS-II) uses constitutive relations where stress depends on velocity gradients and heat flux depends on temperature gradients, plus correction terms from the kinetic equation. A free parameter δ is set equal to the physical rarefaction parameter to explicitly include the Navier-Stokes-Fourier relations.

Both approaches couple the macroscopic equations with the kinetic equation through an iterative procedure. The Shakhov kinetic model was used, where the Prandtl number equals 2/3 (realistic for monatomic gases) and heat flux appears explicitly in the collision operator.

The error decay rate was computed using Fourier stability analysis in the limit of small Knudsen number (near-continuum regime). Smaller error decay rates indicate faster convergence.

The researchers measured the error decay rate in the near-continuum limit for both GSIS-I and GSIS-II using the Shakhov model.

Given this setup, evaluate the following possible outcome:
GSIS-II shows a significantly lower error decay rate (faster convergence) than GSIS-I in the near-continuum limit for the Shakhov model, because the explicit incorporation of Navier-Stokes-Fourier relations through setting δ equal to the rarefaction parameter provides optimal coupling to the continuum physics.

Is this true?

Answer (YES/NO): NO